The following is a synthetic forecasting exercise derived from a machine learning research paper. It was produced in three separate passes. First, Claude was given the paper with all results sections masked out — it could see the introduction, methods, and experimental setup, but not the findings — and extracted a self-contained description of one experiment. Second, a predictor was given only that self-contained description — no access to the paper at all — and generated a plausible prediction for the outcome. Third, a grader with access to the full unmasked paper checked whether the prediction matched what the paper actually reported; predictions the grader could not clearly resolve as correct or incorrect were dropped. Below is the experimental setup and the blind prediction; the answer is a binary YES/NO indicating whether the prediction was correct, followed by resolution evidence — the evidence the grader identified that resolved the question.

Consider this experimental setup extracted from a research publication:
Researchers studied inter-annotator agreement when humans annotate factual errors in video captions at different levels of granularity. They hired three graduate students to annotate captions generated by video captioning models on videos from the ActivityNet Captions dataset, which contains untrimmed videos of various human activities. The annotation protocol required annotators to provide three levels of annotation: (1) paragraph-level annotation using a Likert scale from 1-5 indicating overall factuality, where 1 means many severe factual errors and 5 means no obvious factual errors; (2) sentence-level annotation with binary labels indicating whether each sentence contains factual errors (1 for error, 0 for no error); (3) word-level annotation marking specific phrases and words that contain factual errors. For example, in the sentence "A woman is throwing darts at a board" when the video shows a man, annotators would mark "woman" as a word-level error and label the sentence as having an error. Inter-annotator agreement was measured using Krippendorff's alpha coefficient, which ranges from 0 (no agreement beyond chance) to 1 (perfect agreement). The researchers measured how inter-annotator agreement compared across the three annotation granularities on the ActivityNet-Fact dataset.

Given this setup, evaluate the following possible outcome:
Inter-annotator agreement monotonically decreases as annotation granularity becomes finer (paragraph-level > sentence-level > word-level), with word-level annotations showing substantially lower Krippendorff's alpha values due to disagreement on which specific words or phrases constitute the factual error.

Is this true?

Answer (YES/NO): YES